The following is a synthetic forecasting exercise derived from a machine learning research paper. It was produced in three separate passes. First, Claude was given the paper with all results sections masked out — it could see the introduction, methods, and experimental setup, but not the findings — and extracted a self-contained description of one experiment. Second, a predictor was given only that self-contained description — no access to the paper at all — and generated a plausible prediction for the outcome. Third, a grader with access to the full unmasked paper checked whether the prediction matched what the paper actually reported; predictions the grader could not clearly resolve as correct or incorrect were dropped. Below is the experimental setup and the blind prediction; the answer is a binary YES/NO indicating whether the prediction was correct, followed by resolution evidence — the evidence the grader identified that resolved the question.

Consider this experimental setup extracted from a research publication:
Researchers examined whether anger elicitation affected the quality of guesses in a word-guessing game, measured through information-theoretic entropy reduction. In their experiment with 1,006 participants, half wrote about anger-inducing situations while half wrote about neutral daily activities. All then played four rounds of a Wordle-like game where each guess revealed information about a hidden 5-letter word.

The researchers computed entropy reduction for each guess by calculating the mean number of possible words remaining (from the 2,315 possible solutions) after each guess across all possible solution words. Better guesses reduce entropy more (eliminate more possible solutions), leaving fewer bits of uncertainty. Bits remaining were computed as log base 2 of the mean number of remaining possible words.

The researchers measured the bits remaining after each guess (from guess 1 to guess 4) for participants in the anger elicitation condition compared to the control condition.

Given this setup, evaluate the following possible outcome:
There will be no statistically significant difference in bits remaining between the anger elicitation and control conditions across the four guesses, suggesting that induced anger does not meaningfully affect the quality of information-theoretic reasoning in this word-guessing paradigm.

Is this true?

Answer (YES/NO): NO